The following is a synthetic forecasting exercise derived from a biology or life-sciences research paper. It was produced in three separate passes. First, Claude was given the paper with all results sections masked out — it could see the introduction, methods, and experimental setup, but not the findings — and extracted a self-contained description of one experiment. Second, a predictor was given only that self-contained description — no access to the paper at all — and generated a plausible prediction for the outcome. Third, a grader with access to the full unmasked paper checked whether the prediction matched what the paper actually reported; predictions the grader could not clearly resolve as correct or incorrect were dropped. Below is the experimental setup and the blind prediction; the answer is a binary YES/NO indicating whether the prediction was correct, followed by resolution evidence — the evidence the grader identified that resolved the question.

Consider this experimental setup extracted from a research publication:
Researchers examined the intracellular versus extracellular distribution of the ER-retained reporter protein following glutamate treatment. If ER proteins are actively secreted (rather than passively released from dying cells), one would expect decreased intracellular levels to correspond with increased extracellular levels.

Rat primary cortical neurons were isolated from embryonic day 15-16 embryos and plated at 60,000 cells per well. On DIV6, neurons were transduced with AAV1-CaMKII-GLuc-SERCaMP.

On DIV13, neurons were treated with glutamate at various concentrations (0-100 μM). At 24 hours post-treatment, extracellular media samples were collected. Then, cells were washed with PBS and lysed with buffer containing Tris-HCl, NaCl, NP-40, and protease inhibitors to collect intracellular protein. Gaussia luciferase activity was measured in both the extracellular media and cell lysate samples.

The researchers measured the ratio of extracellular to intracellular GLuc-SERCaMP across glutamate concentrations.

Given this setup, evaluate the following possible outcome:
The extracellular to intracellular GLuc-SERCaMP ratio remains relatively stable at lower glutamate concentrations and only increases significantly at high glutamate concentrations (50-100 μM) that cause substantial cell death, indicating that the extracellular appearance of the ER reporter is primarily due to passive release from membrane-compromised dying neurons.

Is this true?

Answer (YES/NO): NO